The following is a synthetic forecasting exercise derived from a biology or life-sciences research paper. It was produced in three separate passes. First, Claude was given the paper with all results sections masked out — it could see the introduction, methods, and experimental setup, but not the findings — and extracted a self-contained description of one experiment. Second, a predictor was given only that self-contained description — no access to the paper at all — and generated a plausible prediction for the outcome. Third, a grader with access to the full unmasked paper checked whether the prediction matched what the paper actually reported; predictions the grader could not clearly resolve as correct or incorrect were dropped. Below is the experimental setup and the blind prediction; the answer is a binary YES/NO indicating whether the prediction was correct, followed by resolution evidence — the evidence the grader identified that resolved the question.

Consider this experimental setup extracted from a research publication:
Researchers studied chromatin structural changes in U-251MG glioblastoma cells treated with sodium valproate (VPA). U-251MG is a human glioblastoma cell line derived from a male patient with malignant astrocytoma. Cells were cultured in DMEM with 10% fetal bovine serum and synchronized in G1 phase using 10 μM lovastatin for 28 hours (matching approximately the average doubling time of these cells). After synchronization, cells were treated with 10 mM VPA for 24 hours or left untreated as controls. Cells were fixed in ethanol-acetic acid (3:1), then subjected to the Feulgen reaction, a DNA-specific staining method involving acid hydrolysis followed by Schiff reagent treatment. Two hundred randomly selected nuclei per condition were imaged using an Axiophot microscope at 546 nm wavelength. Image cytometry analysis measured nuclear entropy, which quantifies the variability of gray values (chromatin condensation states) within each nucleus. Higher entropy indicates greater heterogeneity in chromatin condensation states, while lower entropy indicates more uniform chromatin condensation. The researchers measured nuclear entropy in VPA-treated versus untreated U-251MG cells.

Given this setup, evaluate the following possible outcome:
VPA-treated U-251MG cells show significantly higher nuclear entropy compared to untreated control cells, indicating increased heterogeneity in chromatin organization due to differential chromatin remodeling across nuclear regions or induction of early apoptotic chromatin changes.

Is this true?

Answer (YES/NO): NO